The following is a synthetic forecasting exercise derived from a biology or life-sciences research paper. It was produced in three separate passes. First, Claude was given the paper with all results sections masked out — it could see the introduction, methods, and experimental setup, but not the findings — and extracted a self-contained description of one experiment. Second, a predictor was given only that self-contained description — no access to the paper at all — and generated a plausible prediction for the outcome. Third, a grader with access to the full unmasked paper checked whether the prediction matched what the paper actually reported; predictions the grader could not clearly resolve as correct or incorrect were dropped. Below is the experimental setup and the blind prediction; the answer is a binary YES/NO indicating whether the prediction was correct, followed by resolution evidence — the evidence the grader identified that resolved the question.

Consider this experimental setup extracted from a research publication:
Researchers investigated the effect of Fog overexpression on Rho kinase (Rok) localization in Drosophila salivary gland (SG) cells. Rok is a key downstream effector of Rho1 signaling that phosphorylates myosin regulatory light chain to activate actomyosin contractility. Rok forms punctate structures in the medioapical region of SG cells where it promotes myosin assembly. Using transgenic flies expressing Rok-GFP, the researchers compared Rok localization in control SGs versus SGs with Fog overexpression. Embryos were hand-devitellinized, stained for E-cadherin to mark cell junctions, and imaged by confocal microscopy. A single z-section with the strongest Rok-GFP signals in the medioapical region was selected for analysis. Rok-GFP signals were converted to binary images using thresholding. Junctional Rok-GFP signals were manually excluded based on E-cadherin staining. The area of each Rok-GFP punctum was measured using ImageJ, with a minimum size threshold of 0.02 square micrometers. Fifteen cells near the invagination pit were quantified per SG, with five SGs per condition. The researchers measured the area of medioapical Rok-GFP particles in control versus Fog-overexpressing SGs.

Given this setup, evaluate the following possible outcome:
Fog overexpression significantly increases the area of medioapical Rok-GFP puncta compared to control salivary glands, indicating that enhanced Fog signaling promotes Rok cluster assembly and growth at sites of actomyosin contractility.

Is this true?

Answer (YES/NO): YES